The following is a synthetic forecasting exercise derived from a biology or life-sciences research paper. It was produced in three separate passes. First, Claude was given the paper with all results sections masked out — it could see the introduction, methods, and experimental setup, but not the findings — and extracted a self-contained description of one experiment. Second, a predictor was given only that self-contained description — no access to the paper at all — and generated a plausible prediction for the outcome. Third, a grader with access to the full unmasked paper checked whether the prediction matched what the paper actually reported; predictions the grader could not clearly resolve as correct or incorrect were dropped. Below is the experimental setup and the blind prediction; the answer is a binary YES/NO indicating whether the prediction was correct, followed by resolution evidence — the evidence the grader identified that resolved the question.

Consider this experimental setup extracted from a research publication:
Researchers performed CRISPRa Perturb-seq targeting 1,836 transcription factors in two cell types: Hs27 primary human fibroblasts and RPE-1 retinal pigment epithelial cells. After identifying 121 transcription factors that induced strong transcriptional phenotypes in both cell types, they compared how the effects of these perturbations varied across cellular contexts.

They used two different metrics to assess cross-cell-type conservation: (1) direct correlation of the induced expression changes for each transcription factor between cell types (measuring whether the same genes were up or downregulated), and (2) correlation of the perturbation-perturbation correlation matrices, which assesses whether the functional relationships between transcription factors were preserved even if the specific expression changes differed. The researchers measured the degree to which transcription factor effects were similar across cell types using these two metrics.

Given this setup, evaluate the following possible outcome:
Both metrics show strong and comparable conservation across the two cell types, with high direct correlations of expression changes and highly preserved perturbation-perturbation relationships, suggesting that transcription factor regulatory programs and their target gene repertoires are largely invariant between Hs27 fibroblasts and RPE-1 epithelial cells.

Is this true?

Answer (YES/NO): NO